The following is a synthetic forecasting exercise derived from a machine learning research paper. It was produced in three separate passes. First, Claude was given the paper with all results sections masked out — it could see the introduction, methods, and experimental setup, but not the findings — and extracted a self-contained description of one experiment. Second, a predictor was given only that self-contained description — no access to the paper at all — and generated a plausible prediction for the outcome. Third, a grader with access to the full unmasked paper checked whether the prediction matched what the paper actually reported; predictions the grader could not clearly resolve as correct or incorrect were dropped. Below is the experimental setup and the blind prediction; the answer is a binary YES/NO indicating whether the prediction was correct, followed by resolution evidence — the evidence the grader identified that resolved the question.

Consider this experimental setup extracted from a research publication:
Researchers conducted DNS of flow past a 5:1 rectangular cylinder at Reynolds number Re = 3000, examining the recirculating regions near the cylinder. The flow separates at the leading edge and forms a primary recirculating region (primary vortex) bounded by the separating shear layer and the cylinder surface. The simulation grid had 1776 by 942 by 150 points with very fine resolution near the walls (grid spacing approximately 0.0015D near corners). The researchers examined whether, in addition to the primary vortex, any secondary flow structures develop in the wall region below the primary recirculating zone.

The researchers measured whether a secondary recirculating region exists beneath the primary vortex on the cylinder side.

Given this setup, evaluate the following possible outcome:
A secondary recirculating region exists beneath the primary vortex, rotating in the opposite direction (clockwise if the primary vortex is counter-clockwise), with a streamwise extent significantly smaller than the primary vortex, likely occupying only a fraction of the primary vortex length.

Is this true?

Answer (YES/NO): YES